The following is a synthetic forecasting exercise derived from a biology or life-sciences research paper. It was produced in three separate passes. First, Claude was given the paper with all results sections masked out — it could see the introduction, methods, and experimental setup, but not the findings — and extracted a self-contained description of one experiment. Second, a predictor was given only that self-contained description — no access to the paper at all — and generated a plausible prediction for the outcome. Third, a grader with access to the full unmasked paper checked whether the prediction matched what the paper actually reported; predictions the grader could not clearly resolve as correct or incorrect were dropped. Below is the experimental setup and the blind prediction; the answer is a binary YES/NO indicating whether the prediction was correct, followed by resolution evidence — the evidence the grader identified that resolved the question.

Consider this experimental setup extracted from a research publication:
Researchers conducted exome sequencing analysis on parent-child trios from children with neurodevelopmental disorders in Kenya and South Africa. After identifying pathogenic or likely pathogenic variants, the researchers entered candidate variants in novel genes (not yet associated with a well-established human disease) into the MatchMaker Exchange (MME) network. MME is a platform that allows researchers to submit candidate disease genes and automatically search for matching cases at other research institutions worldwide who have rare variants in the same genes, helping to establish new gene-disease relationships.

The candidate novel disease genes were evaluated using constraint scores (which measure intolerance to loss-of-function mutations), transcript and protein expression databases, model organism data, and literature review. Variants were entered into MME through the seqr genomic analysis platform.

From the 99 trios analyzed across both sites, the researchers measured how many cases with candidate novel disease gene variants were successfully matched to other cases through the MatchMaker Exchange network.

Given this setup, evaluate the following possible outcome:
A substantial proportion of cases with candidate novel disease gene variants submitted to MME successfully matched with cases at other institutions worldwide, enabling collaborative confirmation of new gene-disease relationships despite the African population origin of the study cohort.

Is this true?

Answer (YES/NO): YES